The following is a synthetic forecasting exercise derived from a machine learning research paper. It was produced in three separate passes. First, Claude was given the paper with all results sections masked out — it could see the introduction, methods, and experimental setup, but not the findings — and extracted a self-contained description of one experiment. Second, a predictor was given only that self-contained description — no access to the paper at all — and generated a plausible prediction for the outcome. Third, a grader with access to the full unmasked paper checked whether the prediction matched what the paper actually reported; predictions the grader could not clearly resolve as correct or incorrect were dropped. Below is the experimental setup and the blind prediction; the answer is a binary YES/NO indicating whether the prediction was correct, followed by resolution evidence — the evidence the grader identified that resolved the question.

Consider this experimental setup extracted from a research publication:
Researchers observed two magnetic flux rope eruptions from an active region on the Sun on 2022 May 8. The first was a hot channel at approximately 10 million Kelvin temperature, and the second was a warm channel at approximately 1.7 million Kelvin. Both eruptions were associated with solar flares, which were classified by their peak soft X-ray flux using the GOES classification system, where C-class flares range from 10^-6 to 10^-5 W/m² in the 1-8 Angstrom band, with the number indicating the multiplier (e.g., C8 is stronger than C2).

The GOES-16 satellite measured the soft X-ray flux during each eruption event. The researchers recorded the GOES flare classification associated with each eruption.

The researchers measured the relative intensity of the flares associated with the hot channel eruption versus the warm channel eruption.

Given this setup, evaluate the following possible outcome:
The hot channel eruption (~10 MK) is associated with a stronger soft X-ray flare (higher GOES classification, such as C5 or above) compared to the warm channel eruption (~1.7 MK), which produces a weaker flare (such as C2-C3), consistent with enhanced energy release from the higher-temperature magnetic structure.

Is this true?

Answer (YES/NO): YES